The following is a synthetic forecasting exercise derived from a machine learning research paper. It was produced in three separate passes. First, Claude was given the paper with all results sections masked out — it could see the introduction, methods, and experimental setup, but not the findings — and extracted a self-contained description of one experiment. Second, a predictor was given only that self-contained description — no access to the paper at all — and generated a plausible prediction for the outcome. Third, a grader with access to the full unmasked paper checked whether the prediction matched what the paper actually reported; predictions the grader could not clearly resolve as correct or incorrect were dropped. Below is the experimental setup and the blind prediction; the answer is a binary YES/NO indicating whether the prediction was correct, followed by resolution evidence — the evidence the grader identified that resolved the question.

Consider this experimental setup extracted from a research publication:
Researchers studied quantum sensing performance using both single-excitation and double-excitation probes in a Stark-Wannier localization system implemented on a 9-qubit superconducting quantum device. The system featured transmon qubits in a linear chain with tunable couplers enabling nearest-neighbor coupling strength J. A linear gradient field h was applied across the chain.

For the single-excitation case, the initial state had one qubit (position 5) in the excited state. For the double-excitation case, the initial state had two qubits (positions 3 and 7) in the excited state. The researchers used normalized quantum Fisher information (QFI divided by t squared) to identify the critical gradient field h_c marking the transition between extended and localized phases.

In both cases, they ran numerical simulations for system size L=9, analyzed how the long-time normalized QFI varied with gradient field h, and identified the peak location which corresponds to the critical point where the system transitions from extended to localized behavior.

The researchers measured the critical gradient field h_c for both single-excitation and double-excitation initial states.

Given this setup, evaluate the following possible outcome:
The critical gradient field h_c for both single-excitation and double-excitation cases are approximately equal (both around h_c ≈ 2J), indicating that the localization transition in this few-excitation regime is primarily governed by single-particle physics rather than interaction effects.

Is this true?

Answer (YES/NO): NO